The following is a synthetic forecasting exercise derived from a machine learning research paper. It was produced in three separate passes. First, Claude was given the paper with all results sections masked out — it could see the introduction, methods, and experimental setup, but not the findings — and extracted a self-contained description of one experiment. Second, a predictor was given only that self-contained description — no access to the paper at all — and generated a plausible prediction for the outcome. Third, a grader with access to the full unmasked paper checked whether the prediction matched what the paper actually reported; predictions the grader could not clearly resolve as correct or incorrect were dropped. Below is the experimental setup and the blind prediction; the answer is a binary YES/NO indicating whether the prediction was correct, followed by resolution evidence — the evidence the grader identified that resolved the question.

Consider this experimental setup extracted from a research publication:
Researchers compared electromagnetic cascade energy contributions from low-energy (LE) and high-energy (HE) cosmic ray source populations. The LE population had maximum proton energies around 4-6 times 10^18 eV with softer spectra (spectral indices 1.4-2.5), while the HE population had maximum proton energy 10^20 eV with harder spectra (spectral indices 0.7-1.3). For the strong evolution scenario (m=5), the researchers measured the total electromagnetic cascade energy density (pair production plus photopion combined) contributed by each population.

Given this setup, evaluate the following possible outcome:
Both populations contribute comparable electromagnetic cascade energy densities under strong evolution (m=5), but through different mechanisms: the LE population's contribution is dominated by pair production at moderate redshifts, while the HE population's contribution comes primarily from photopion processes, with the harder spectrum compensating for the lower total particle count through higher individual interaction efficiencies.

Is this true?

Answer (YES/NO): NO